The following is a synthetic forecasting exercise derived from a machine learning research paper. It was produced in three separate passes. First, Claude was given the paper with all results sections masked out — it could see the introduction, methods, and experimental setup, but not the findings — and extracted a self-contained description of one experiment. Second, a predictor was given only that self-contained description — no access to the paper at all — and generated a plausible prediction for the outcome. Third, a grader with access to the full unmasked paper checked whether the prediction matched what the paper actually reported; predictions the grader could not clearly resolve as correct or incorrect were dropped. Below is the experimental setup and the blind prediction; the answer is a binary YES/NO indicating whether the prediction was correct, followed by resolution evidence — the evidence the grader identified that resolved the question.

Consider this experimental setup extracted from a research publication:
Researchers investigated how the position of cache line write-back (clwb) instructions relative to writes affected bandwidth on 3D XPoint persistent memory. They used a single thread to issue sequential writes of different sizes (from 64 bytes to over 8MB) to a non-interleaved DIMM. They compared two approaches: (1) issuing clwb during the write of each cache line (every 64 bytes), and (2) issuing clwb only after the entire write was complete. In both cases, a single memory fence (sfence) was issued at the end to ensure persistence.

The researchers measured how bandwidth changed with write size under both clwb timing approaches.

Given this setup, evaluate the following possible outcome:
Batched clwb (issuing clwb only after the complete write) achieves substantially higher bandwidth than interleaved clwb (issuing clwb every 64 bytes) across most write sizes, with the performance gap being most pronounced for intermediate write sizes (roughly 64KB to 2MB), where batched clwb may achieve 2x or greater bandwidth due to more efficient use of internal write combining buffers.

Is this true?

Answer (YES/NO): NO